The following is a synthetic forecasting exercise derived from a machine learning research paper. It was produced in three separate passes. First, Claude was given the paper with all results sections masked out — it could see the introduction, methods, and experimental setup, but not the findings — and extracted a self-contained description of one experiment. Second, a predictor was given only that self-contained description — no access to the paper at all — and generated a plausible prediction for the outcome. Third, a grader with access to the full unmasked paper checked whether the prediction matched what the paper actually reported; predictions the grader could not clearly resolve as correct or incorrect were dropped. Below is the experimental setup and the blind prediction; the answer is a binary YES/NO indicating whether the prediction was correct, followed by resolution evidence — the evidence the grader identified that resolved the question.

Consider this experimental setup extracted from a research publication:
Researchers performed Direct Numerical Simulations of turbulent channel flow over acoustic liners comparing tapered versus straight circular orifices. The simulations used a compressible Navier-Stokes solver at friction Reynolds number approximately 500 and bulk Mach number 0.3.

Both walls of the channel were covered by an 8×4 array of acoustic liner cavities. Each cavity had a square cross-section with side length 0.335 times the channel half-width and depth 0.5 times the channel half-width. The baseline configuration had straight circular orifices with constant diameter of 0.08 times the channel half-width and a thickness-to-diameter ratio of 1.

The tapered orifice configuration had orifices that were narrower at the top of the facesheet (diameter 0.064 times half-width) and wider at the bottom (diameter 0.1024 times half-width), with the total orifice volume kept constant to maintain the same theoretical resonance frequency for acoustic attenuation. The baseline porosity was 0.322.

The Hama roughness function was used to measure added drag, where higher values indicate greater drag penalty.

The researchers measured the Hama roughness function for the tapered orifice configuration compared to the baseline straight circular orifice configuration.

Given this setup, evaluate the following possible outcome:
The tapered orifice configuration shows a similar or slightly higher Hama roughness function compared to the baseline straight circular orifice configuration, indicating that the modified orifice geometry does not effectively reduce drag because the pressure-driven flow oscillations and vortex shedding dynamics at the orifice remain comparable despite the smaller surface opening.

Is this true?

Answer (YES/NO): NO